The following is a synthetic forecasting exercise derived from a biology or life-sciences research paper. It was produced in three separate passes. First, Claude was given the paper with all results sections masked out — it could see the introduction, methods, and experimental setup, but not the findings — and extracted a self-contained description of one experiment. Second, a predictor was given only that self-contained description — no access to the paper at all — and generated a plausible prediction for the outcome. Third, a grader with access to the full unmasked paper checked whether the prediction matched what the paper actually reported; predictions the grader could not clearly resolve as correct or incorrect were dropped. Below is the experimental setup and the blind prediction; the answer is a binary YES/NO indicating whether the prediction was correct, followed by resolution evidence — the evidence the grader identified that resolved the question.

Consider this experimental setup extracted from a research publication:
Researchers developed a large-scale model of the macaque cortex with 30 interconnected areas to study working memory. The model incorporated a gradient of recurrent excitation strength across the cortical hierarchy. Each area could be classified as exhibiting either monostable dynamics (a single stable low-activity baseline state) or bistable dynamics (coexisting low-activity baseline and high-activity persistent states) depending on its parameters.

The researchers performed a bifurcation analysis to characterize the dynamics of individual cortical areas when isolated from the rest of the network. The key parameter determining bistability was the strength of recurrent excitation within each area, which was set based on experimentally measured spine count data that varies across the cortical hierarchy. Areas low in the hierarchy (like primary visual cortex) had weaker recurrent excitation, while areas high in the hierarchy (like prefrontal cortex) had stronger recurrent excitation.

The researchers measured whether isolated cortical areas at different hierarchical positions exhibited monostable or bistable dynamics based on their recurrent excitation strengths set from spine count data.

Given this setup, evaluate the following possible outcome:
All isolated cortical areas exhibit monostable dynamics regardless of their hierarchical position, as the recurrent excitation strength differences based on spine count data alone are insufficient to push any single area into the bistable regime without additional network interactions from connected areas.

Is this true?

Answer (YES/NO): YES